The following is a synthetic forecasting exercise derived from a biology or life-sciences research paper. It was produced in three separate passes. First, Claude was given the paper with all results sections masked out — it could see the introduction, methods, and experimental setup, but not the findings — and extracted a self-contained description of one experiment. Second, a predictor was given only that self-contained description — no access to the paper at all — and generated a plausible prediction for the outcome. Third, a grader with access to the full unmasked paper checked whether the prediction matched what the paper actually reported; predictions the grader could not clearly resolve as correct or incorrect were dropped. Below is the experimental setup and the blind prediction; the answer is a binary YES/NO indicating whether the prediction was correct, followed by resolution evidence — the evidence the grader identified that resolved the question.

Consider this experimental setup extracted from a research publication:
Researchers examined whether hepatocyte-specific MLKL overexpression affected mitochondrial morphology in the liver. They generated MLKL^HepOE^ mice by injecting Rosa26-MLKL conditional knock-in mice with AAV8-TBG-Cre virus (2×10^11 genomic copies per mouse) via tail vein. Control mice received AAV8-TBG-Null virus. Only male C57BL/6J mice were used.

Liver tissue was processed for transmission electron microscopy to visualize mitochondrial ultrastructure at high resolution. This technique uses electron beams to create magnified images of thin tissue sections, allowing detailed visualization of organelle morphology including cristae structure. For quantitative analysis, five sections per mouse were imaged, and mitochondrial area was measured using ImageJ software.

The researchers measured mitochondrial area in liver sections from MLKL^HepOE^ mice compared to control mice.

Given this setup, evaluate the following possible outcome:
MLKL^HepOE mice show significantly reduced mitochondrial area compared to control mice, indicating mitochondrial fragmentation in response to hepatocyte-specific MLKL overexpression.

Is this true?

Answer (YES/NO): NO